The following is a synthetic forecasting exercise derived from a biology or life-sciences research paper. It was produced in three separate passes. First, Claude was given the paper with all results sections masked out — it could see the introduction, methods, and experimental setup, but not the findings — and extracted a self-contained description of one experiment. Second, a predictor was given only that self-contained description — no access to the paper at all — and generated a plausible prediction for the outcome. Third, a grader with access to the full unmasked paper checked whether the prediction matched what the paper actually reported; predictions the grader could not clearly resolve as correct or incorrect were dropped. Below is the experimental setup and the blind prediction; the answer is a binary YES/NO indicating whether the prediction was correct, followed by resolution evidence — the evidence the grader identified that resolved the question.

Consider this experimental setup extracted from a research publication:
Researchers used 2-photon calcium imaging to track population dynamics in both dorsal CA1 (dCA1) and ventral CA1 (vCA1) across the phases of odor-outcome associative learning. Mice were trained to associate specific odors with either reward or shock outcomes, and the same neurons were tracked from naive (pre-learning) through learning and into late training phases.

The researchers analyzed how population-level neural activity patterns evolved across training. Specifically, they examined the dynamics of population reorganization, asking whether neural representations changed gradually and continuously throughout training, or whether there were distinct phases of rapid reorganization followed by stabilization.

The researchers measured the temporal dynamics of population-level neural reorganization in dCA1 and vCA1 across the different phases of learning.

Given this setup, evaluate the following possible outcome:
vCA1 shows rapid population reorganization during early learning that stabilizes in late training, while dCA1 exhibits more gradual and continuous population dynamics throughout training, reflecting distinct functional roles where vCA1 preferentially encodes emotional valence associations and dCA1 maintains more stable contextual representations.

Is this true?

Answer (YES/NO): NO